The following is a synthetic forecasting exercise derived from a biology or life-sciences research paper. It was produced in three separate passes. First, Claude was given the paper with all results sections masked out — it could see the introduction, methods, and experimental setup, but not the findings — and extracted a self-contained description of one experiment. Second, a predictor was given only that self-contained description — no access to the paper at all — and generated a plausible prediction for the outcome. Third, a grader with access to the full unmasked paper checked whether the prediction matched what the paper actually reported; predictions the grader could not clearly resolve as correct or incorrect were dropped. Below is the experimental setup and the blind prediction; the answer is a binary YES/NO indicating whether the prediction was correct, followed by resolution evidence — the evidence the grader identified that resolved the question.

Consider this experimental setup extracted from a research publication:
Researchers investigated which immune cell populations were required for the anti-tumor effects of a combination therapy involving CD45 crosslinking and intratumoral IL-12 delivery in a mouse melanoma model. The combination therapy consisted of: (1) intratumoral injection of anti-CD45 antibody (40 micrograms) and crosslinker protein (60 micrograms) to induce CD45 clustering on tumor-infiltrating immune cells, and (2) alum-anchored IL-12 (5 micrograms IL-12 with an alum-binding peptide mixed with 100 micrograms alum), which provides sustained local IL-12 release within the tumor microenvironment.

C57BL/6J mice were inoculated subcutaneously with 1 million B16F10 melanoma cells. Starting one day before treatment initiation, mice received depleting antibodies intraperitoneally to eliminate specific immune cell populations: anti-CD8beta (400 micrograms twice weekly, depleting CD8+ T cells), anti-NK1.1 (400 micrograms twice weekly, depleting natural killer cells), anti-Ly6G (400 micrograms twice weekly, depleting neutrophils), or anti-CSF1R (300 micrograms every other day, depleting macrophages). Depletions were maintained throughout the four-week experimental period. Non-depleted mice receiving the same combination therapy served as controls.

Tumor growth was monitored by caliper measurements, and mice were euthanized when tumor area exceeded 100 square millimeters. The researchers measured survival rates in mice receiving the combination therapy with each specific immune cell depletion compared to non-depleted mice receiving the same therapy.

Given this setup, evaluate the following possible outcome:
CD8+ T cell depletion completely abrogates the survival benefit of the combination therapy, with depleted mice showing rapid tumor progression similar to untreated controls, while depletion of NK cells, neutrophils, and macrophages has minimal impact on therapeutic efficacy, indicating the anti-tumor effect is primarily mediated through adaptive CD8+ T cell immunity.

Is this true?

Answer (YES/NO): NO